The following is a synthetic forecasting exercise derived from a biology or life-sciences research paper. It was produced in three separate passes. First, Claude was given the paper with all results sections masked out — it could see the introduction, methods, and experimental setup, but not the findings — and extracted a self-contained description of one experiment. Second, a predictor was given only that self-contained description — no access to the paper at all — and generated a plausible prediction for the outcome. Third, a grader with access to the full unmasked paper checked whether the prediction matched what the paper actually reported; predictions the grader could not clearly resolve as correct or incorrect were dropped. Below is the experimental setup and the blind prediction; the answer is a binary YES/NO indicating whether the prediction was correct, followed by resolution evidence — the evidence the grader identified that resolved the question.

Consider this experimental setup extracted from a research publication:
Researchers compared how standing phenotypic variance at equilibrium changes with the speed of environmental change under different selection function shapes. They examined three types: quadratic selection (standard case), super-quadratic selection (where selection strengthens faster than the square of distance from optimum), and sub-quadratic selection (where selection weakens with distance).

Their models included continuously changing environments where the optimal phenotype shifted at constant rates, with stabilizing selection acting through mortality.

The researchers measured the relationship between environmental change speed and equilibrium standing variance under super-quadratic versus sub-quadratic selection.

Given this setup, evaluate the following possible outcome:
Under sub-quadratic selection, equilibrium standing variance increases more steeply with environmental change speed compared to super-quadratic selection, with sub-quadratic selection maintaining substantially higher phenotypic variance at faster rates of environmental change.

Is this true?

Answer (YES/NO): YES